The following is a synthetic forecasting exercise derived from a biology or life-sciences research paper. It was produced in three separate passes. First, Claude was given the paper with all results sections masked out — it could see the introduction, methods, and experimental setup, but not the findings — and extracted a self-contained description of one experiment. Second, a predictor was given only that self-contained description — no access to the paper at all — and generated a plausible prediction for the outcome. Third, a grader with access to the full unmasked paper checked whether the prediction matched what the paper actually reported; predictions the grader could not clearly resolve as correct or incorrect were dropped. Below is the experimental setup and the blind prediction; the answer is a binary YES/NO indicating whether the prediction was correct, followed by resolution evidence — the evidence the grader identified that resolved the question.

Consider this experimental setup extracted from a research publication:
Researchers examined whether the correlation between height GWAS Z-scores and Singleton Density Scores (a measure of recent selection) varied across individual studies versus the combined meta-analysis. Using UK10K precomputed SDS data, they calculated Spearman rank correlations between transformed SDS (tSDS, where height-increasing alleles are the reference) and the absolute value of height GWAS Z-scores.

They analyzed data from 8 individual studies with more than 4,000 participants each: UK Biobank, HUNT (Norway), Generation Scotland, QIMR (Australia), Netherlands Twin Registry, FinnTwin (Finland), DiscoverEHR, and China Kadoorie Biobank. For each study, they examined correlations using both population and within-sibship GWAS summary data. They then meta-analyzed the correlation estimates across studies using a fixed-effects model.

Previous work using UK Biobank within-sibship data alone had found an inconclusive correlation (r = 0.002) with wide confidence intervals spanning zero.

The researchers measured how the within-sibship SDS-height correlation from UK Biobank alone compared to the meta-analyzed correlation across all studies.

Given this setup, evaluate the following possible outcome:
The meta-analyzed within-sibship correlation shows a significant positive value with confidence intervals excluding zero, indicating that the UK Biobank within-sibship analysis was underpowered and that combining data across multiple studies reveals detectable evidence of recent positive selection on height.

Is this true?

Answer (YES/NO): YES